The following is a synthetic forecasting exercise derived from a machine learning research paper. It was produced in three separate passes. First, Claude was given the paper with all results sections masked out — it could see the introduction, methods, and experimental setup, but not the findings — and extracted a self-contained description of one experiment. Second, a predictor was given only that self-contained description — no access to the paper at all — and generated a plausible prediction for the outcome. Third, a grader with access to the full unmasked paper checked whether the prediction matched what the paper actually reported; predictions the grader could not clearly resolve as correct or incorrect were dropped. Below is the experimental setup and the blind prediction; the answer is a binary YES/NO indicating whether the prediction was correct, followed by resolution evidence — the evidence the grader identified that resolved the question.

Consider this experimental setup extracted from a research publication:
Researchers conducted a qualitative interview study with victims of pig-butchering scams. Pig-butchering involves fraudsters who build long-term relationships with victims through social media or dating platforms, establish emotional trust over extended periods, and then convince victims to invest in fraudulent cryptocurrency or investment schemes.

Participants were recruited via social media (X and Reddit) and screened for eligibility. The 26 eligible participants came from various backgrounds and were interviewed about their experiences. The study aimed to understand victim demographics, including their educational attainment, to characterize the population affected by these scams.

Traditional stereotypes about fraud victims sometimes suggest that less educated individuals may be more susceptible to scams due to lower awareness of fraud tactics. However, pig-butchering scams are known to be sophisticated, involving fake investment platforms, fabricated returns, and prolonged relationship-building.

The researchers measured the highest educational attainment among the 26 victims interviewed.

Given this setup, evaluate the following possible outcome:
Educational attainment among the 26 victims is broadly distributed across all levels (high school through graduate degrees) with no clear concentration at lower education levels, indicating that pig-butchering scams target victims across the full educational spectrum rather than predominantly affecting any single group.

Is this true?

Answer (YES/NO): NO